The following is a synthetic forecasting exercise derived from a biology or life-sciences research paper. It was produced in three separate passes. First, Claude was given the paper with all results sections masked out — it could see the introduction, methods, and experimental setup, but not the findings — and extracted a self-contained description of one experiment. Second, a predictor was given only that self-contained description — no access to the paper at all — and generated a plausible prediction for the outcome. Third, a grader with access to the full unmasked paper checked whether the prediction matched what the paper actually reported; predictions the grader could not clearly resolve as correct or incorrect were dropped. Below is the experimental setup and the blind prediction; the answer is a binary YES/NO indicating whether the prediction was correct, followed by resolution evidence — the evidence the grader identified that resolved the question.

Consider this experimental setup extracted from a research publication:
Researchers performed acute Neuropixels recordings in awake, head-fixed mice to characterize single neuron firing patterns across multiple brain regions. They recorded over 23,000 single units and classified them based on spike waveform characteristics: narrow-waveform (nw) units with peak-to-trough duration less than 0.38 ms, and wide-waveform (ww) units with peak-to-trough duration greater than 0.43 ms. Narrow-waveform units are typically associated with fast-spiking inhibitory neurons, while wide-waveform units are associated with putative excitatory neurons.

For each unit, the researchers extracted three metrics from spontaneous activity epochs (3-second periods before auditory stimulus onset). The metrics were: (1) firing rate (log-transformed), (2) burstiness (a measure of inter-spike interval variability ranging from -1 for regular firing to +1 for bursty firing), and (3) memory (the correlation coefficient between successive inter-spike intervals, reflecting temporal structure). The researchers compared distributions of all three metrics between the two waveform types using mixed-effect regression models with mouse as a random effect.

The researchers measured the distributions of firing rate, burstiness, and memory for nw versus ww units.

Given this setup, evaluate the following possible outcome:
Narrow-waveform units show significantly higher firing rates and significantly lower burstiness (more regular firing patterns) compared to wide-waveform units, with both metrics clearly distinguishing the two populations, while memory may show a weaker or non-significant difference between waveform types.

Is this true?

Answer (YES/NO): NO